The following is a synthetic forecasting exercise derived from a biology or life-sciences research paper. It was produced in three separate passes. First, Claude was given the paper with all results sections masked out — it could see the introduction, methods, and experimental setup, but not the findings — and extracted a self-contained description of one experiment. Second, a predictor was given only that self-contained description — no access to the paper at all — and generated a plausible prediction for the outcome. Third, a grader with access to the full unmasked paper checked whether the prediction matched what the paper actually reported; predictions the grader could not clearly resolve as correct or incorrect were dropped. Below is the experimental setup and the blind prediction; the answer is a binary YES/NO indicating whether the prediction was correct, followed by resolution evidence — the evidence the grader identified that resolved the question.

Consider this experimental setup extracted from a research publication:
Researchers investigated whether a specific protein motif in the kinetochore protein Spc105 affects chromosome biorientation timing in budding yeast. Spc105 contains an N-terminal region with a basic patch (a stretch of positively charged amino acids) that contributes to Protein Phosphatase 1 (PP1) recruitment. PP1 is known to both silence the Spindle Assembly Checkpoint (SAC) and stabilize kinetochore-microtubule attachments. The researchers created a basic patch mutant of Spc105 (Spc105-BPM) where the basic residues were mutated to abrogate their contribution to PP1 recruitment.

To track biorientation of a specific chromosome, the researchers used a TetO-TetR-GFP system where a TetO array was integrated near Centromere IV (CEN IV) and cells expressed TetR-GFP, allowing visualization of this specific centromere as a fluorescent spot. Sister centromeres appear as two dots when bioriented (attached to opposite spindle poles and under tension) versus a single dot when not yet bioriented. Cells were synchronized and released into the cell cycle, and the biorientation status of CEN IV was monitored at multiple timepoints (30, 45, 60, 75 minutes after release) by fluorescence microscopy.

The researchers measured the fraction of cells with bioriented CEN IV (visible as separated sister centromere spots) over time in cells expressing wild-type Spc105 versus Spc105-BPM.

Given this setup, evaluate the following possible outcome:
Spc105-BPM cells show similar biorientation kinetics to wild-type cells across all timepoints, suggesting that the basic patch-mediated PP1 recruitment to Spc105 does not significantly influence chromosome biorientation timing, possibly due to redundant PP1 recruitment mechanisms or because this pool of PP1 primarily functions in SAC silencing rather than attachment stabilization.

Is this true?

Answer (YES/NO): NO